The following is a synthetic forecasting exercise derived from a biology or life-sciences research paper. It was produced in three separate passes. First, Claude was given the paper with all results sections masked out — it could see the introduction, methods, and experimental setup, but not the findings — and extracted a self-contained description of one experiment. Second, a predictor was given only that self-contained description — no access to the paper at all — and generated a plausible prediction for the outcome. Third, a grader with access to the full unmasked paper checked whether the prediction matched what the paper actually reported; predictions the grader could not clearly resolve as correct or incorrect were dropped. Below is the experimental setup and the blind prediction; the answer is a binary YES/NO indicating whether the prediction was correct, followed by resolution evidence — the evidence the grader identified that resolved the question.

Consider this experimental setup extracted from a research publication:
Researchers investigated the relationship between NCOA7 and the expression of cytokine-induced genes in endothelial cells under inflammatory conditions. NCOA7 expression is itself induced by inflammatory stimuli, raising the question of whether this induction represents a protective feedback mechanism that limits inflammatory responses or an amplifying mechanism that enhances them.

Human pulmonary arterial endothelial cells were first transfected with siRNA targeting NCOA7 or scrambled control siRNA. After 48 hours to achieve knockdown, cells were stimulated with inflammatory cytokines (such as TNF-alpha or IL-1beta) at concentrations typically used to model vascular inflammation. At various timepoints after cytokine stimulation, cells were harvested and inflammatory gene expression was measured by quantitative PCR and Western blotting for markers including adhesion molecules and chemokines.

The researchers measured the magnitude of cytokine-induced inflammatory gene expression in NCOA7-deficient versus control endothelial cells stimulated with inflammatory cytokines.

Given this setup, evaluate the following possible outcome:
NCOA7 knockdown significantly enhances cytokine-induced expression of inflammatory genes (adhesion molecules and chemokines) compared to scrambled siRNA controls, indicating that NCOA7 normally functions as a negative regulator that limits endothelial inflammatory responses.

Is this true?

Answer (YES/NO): YES